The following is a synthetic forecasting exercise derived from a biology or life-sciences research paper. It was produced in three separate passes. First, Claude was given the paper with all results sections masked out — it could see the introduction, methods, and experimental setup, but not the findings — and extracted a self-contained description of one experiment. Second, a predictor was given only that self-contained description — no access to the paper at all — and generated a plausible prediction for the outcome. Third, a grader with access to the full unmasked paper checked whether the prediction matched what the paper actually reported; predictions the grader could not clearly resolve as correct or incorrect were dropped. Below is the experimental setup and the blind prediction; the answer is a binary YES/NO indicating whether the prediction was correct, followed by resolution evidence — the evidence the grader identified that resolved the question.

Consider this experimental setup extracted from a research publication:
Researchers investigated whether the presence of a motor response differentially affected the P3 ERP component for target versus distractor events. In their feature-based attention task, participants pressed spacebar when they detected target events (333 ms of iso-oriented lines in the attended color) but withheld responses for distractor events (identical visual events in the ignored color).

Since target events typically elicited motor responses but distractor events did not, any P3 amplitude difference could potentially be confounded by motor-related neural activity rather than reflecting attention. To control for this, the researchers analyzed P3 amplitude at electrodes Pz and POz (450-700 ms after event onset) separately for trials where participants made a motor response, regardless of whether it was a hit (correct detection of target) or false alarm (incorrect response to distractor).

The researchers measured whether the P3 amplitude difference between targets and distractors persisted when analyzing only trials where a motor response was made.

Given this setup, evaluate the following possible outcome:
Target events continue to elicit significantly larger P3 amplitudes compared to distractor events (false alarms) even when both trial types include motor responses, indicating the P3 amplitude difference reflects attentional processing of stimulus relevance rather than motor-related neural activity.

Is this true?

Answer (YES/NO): YES